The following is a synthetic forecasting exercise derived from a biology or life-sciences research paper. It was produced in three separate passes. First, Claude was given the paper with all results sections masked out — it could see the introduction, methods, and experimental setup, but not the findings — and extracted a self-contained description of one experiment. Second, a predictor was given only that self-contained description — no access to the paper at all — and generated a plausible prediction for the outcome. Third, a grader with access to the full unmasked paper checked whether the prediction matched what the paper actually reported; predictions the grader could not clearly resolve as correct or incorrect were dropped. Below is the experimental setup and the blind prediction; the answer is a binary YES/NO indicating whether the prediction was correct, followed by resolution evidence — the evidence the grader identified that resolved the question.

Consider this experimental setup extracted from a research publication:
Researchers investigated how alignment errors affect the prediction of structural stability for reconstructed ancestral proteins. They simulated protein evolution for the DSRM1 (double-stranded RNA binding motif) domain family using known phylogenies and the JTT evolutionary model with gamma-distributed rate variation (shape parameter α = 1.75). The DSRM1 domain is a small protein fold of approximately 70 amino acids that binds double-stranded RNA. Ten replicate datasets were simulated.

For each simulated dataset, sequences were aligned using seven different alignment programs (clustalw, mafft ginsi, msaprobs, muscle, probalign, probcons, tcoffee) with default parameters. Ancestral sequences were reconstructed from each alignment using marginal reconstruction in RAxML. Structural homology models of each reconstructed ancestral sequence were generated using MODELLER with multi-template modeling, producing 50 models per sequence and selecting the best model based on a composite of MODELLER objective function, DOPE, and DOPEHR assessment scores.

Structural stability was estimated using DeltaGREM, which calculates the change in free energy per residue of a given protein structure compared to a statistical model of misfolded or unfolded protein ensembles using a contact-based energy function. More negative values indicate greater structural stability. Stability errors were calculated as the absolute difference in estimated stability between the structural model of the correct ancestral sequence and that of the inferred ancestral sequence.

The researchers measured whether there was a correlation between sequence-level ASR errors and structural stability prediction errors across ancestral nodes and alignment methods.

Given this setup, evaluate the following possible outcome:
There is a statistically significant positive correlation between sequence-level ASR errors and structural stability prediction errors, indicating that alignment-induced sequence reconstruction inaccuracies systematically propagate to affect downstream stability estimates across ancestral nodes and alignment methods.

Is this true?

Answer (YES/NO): YES